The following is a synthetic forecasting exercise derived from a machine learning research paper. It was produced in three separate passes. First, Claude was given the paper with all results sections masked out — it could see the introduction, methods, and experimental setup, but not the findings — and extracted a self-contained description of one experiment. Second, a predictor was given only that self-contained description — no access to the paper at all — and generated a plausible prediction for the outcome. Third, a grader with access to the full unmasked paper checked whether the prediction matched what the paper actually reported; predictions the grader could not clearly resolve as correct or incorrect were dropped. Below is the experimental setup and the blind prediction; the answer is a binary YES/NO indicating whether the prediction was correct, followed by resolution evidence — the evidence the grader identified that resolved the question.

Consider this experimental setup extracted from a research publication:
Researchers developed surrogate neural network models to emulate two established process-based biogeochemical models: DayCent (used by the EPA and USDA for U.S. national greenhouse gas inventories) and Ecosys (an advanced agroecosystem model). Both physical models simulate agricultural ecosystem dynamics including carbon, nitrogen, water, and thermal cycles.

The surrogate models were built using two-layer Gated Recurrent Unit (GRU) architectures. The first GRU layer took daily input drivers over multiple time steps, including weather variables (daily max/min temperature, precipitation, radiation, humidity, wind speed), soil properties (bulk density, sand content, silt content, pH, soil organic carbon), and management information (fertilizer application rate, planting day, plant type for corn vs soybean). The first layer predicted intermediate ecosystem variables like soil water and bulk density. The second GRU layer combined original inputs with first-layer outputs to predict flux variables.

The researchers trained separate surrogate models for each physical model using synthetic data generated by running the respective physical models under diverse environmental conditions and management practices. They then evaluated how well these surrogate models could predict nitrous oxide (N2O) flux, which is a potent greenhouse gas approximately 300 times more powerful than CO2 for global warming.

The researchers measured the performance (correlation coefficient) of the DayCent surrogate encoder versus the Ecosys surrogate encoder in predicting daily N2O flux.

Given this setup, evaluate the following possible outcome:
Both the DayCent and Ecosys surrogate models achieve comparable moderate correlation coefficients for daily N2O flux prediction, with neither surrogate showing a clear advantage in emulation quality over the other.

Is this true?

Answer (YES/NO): NO